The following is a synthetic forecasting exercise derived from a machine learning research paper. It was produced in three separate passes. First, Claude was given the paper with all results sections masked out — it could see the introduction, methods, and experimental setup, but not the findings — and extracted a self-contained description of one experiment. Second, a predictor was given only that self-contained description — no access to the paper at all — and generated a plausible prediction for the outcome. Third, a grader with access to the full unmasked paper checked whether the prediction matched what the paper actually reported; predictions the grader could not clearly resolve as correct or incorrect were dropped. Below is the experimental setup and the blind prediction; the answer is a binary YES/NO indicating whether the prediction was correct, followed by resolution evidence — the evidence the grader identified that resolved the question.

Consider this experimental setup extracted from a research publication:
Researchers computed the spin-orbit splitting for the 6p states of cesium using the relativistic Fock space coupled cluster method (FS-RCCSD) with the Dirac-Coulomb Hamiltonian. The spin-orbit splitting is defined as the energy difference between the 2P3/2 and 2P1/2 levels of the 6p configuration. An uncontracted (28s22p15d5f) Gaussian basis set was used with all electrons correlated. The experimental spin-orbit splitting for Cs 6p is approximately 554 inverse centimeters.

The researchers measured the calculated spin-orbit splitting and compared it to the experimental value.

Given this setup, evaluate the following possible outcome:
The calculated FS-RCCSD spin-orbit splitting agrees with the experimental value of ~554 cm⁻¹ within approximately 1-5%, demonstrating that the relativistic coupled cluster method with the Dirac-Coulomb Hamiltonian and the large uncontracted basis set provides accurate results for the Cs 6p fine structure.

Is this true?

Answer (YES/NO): YES